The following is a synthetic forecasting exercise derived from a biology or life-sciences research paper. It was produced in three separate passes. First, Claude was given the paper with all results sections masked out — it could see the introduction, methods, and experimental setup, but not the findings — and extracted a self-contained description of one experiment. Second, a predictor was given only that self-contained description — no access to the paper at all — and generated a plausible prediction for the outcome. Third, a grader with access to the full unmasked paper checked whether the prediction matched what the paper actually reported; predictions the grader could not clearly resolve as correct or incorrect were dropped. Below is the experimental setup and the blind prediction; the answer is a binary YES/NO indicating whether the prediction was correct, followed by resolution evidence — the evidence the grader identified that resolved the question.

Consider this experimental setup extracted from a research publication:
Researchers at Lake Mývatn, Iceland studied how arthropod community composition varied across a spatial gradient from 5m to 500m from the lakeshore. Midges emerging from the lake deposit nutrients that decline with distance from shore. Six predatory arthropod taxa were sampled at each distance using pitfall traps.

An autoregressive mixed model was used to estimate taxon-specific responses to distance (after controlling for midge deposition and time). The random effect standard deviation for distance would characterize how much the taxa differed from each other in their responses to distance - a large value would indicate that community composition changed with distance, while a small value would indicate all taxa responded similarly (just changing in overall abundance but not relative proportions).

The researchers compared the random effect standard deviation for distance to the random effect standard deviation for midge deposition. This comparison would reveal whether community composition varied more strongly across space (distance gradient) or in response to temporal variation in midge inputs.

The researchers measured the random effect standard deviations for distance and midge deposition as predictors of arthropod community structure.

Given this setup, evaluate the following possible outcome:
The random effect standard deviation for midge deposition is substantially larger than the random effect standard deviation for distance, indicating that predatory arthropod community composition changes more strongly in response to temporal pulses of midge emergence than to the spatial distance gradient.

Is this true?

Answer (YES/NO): NO